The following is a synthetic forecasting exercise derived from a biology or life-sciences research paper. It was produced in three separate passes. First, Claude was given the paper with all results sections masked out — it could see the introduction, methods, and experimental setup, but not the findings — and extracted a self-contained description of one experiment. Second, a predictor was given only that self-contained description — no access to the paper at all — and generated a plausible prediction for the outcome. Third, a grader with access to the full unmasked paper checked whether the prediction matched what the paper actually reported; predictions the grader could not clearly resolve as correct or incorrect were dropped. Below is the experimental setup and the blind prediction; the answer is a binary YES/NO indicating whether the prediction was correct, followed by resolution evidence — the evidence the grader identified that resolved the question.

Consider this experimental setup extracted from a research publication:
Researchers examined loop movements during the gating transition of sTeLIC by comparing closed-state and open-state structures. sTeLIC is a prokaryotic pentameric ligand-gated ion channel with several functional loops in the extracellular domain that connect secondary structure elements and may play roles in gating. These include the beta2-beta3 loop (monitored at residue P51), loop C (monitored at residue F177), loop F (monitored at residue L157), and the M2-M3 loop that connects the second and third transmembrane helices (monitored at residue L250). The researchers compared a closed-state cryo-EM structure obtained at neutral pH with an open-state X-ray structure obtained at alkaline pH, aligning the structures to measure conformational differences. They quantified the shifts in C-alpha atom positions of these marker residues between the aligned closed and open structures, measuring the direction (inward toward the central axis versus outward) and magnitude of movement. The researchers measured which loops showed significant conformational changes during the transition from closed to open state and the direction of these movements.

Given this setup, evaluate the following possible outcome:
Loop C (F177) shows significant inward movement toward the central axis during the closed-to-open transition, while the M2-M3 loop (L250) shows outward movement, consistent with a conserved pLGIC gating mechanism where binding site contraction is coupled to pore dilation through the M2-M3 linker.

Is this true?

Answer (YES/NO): NO